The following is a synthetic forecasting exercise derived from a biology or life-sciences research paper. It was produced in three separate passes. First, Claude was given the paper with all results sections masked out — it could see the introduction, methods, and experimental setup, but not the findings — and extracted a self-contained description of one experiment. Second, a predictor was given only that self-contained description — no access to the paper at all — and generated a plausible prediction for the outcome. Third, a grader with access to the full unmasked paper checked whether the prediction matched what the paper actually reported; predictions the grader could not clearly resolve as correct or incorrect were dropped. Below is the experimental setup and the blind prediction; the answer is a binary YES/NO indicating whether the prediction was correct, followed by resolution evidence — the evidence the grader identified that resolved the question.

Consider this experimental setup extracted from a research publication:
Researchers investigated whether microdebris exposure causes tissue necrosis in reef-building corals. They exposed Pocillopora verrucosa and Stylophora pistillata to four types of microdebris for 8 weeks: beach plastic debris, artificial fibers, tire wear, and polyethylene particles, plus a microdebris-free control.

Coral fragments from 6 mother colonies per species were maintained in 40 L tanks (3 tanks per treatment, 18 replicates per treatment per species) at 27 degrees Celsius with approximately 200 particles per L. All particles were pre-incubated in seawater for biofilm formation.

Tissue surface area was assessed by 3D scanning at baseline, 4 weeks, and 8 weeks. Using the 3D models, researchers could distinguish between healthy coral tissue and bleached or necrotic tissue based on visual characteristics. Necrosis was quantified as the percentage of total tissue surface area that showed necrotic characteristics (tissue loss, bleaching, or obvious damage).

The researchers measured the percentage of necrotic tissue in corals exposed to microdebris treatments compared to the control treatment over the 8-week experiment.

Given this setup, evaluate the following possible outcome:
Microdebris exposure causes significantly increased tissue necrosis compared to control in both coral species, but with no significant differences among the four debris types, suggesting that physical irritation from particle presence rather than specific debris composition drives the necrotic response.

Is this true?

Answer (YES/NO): NO